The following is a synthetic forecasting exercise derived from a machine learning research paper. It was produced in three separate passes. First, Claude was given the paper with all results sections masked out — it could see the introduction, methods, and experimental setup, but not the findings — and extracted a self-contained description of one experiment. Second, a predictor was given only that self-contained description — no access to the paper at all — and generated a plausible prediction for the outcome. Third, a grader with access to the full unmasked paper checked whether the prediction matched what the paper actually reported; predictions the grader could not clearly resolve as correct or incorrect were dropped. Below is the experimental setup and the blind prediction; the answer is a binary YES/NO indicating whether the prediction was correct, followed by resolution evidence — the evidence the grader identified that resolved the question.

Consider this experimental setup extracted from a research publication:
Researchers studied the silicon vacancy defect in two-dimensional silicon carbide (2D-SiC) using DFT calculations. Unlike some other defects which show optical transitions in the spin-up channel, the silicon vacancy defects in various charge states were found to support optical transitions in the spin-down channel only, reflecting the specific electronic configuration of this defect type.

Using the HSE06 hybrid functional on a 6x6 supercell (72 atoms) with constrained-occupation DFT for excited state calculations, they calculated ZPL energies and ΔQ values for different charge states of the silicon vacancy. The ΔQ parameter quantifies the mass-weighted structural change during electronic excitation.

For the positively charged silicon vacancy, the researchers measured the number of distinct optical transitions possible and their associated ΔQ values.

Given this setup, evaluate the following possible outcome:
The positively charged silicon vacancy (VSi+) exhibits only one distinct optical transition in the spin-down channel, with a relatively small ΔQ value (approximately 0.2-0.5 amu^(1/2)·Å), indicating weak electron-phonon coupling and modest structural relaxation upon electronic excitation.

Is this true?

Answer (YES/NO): NO